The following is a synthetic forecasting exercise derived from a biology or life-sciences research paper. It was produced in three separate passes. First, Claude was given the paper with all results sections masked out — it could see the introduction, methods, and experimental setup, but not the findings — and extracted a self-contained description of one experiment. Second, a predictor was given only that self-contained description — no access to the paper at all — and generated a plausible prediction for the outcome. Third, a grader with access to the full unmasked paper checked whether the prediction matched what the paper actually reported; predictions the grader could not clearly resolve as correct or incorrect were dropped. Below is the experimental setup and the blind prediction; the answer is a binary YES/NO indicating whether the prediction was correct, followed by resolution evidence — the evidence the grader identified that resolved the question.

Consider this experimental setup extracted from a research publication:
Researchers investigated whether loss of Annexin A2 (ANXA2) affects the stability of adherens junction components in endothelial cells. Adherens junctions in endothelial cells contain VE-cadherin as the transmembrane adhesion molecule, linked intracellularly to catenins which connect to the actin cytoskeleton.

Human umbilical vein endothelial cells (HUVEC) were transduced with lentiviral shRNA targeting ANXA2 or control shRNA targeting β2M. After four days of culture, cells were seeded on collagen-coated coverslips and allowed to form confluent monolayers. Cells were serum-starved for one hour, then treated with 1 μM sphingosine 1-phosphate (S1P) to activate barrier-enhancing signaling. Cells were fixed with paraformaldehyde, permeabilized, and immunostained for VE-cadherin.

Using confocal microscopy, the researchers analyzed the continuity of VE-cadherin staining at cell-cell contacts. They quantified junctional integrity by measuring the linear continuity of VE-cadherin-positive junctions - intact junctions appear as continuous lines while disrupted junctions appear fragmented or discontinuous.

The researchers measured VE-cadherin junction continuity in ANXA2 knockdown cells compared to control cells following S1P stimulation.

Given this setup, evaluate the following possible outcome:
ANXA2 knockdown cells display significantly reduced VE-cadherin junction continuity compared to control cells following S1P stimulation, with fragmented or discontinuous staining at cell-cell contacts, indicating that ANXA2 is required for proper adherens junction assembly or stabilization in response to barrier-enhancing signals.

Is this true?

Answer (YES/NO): YES